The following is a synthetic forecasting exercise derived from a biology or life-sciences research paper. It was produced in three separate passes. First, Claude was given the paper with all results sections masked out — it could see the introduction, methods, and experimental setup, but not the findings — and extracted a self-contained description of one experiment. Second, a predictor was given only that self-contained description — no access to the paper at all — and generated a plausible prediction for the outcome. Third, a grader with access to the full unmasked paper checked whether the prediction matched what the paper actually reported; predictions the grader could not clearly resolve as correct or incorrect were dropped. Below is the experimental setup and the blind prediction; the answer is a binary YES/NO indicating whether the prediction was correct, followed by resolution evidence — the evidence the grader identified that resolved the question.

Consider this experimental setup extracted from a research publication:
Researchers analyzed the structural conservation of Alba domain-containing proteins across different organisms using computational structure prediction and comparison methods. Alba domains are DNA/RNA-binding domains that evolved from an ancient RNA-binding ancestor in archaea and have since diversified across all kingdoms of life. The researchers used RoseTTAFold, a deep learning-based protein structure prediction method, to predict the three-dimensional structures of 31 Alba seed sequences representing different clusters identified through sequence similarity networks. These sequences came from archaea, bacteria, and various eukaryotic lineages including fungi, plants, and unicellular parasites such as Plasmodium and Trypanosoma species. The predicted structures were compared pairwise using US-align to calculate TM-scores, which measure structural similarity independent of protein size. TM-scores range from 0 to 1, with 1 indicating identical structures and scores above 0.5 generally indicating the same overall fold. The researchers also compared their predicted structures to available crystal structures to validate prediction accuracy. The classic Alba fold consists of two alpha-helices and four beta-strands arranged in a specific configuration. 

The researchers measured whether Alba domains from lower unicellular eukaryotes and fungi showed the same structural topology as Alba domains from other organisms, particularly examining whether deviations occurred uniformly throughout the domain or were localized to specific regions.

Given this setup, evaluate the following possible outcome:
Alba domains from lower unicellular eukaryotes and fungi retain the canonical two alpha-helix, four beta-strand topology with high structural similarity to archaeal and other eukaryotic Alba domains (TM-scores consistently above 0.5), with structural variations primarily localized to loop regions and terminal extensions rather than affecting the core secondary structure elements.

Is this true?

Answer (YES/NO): NO